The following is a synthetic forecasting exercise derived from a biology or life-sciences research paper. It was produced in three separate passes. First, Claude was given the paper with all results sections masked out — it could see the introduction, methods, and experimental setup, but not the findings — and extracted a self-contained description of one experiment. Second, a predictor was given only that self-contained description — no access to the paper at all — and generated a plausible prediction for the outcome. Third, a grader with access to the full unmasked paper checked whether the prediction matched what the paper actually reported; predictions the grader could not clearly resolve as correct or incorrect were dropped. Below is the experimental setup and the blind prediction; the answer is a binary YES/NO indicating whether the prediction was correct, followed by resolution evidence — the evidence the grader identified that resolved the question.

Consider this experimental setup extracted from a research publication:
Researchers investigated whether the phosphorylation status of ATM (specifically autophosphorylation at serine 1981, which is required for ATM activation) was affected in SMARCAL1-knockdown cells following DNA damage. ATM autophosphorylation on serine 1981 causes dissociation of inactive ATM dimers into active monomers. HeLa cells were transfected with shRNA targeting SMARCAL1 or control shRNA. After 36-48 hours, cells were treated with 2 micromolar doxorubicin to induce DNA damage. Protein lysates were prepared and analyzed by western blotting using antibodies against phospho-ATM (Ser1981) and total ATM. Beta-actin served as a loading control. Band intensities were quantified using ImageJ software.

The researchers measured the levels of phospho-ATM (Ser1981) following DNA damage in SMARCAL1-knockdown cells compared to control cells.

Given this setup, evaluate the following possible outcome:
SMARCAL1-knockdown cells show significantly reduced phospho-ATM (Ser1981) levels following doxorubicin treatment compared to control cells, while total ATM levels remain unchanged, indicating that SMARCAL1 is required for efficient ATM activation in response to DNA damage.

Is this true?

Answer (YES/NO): NO